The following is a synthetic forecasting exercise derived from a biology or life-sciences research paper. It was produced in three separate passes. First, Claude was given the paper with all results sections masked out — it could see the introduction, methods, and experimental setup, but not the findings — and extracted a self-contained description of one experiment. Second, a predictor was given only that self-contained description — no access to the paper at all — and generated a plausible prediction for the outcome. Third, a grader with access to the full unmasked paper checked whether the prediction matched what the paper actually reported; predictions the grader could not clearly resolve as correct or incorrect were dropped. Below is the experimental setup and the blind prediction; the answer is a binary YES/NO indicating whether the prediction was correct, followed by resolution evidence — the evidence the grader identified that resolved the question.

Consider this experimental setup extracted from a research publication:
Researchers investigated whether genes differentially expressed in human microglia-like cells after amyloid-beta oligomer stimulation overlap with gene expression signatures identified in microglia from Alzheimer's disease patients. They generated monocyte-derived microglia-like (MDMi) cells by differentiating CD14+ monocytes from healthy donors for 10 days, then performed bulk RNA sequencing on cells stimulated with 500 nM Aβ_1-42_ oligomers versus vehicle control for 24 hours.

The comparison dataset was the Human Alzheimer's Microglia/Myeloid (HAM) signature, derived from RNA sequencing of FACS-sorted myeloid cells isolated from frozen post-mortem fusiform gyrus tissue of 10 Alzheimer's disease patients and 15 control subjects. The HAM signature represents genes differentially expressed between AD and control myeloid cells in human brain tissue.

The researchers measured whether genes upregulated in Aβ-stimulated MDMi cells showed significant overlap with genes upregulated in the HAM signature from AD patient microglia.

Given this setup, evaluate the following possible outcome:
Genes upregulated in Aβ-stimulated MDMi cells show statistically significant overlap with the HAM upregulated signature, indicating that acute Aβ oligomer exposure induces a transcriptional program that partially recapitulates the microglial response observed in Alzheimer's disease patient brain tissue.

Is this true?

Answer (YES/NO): NO